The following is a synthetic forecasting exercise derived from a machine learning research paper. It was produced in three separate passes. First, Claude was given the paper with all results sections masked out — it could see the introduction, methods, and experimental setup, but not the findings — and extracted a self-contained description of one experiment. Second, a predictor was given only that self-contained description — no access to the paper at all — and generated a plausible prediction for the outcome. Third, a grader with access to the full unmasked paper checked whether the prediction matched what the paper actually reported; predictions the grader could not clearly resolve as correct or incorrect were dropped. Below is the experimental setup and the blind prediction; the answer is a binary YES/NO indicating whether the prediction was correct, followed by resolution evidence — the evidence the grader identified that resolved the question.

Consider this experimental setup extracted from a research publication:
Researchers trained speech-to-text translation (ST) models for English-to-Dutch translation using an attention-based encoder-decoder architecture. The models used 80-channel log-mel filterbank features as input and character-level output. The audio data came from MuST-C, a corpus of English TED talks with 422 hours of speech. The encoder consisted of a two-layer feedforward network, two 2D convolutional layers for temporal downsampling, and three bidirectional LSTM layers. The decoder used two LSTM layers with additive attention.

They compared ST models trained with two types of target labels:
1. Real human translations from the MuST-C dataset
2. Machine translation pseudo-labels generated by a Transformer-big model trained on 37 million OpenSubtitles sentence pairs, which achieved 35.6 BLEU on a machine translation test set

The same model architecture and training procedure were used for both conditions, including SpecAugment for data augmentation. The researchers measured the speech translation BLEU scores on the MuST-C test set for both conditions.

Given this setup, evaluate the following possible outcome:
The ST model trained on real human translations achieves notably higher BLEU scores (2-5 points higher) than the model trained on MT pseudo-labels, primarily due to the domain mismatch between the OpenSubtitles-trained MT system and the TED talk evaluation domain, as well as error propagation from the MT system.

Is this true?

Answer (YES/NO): NO